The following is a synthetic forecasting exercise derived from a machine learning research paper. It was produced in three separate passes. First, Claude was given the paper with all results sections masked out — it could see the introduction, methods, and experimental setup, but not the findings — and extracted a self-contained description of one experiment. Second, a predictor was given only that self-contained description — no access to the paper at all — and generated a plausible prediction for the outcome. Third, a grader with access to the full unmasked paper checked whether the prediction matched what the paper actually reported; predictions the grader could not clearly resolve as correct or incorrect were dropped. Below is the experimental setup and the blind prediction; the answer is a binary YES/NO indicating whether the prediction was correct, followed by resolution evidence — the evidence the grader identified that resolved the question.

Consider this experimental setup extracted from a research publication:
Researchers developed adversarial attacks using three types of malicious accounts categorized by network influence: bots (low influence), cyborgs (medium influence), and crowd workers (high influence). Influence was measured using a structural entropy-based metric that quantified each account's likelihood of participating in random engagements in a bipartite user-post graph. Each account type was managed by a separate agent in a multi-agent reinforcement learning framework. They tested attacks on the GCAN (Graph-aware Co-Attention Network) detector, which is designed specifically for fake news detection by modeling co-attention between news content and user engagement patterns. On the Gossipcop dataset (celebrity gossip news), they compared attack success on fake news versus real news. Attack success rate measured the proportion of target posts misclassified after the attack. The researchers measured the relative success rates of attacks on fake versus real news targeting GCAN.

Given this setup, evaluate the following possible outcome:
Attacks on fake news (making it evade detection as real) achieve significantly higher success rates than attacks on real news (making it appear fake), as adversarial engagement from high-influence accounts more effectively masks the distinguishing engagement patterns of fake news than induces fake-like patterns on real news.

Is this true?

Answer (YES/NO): YES